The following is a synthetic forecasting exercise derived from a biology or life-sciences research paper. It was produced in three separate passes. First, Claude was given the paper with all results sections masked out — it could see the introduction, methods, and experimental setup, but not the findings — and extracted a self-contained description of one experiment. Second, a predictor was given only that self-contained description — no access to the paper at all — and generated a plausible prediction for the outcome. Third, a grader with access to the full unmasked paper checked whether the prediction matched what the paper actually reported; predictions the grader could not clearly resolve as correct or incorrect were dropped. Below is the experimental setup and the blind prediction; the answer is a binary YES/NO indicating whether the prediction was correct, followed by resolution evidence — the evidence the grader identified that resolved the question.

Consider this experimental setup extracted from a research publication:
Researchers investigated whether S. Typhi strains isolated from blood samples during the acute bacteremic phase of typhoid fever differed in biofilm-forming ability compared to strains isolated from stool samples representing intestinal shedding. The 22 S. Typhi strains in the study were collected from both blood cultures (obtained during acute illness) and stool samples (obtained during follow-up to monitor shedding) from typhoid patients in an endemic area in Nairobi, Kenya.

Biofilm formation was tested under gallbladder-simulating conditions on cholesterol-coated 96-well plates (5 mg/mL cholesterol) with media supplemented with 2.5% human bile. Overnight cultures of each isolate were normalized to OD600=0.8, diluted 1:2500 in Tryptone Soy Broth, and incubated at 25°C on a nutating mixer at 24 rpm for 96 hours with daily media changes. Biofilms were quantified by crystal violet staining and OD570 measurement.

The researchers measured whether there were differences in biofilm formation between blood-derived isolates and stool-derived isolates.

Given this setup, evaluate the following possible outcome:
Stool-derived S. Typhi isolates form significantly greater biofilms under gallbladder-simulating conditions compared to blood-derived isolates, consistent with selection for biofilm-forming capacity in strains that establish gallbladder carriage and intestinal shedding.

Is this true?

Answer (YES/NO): NO